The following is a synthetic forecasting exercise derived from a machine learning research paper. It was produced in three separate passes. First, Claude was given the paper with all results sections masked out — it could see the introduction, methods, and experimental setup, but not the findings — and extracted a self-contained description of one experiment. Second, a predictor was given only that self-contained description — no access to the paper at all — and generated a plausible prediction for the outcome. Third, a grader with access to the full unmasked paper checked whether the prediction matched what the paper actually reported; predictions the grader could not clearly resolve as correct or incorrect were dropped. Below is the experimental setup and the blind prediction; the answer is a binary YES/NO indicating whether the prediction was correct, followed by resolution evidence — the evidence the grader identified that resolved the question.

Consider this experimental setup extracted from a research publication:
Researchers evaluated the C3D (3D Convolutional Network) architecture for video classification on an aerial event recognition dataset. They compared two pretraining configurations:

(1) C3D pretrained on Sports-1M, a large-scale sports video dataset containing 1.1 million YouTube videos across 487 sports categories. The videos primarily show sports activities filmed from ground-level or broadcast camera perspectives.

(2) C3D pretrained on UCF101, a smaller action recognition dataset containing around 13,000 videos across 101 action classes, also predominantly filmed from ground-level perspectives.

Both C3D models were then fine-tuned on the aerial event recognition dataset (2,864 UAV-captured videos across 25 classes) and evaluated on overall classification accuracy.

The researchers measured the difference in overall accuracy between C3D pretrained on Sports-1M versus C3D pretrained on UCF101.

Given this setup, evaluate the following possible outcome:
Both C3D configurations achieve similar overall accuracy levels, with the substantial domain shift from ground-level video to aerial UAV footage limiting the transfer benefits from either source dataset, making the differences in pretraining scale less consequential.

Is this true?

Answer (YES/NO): YES